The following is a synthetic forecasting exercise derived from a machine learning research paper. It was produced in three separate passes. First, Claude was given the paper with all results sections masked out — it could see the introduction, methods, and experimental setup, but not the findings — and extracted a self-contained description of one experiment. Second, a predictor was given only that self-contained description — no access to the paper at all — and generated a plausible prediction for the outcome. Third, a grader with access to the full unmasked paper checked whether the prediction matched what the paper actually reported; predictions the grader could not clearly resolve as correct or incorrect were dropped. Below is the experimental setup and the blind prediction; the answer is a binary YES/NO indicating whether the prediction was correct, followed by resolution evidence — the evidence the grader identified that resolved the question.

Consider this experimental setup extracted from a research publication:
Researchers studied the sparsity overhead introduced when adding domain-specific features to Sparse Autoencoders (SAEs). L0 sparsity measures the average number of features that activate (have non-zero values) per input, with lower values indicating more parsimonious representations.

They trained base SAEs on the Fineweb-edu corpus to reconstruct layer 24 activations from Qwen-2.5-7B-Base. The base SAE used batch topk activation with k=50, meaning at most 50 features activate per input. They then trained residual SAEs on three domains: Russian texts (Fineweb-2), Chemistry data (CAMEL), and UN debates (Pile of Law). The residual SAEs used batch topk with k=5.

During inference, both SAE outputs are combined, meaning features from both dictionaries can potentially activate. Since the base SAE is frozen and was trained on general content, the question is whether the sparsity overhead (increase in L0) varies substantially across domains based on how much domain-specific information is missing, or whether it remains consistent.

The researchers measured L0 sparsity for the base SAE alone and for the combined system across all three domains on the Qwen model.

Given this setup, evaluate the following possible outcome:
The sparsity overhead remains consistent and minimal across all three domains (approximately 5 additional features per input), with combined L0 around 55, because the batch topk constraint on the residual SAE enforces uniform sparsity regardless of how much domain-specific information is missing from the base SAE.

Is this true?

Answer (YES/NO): NO